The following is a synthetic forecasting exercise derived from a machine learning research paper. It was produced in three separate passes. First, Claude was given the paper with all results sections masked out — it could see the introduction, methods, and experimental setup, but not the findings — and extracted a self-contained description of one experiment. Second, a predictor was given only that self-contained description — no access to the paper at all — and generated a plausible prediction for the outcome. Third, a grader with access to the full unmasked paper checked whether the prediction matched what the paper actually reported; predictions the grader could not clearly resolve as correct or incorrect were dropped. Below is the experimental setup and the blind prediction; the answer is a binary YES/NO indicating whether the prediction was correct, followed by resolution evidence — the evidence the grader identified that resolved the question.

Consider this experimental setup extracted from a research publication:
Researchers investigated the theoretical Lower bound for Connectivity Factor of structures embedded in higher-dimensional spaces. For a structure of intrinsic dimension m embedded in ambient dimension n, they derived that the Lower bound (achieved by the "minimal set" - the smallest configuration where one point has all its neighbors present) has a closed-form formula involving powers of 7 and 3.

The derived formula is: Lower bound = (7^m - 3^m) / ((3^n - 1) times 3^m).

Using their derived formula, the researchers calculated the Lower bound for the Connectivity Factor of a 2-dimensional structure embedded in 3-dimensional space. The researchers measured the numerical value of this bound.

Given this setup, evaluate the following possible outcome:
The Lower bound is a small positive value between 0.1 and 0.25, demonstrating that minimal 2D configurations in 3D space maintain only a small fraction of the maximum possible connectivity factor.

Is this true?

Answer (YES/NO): YES